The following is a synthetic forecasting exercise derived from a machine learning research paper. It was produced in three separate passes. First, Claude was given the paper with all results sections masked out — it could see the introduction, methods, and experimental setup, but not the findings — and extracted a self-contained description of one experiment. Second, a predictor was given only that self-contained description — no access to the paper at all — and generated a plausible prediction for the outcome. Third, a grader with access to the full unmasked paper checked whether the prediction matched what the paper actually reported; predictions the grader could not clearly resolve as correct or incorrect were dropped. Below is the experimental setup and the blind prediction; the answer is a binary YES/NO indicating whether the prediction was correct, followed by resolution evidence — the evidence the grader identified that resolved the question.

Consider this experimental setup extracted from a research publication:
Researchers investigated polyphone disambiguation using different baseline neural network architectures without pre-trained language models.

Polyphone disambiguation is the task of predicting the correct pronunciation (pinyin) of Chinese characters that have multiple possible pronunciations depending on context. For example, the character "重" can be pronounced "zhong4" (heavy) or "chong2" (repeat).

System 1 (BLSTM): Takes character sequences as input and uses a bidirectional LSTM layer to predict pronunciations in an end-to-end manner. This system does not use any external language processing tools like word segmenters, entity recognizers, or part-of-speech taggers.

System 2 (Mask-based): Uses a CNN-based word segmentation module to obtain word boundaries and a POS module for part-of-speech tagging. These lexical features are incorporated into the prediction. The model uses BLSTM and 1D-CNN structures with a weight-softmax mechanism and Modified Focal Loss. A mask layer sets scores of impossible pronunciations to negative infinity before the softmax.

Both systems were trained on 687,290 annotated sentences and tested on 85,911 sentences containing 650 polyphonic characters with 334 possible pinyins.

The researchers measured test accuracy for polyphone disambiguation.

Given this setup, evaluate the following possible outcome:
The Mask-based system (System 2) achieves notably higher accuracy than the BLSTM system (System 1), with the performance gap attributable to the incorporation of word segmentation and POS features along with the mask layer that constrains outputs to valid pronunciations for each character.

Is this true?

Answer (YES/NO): NO